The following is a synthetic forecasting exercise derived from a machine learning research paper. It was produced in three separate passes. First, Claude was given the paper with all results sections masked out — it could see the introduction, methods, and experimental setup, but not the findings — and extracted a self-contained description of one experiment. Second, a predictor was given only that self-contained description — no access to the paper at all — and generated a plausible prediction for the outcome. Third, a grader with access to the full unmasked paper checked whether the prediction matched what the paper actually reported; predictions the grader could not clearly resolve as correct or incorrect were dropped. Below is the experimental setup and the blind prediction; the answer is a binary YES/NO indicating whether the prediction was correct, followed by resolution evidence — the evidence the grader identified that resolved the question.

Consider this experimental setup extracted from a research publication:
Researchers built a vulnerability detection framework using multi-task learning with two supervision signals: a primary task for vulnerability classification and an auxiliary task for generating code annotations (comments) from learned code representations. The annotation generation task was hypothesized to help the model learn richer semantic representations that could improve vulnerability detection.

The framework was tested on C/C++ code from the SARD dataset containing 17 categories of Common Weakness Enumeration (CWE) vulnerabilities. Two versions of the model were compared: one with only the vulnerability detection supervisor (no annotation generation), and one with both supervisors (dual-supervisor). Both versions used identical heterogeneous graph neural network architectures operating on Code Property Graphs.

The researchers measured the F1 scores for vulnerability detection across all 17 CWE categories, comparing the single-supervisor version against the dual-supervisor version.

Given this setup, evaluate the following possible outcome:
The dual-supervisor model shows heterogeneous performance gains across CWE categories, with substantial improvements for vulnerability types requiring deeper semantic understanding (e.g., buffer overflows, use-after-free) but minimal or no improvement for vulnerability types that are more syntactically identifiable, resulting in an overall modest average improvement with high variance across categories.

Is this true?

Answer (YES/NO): NO